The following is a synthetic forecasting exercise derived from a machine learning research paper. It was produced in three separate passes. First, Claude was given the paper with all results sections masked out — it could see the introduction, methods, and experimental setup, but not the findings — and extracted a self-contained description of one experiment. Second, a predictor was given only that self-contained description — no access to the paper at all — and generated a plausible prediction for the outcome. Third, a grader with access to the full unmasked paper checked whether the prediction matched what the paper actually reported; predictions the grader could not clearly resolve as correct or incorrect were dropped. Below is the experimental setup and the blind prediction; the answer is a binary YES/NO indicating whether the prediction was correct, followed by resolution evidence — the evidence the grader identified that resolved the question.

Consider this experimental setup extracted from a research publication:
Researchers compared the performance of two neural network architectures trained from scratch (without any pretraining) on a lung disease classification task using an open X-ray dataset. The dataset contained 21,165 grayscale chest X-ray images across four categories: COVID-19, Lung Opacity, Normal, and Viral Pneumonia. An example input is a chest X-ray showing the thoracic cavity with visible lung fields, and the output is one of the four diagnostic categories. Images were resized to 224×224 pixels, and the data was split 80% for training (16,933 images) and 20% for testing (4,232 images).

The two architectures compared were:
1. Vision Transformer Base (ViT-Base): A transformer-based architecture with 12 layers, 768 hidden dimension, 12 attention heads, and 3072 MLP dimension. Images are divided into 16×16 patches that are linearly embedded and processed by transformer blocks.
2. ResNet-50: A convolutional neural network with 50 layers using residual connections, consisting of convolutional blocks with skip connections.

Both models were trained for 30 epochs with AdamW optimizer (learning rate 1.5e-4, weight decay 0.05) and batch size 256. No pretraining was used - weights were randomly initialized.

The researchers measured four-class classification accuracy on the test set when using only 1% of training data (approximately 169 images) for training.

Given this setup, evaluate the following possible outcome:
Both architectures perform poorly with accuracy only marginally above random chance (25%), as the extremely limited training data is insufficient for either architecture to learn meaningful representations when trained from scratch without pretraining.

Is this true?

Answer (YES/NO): NO